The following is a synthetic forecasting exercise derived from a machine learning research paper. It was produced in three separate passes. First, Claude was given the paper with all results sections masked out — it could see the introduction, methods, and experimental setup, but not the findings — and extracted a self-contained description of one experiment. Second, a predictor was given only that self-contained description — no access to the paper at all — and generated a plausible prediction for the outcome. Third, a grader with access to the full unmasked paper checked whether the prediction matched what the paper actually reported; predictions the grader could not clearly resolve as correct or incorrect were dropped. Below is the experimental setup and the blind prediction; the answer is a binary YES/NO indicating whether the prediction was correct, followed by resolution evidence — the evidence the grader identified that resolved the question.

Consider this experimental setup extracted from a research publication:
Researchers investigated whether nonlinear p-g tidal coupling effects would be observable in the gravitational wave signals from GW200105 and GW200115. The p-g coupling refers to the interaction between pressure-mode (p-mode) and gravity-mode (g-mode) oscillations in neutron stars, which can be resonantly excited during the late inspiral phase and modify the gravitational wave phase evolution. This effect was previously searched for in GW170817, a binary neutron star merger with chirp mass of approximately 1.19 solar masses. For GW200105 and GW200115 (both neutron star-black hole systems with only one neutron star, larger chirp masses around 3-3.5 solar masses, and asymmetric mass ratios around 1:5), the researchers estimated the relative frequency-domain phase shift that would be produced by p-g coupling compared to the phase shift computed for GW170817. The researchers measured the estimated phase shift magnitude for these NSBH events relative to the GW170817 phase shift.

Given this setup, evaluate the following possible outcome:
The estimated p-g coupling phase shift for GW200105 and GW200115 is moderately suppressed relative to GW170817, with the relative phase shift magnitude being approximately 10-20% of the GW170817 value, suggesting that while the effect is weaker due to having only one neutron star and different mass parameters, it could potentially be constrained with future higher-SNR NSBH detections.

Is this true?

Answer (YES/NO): NO